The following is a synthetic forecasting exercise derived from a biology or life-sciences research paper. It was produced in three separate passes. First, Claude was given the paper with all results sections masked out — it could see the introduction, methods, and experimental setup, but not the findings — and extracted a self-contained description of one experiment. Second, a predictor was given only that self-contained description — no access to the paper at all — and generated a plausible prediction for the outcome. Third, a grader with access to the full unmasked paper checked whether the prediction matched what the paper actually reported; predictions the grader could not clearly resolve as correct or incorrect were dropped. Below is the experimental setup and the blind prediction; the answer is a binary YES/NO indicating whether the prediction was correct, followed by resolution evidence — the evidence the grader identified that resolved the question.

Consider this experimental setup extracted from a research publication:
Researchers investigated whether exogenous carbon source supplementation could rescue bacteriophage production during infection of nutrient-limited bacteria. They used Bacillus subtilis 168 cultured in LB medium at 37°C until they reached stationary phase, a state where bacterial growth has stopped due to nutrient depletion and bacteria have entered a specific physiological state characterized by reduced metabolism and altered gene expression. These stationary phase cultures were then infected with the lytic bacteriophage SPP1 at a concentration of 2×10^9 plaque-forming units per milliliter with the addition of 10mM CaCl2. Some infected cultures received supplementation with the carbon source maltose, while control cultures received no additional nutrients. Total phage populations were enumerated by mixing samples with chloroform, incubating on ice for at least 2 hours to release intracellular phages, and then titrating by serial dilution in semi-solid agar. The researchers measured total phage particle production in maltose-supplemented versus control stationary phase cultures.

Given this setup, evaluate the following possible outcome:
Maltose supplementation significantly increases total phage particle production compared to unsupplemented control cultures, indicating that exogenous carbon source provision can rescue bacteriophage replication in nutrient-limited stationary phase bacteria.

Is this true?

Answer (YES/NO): YES